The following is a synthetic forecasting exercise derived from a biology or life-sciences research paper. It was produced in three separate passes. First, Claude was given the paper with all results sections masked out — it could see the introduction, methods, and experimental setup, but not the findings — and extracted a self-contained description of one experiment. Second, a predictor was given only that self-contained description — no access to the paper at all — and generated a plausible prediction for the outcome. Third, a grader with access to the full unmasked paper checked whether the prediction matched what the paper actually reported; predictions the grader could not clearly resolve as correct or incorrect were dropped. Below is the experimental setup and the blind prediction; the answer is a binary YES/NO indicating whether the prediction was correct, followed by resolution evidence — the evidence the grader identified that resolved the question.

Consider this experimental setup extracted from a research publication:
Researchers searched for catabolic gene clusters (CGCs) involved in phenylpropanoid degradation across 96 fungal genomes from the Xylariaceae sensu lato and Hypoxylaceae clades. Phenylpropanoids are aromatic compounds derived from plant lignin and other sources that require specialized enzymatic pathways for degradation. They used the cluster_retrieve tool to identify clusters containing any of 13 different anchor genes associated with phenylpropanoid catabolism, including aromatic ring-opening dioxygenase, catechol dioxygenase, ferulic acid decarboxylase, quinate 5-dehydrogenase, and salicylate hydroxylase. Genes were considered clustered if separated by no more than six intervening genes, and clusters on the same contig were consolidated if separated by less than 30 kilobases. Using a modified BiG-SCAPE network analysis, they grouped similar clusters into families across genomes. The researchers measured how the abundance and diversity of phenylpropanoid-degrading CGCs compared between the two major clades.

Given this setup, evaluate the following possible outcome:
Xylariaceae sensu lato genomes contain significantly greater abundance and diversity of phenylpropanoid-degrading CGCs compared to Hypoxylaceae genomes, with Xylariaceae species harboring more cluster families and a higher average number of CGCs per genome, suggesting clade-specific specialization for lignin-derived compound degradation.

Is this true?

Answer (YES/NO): NO